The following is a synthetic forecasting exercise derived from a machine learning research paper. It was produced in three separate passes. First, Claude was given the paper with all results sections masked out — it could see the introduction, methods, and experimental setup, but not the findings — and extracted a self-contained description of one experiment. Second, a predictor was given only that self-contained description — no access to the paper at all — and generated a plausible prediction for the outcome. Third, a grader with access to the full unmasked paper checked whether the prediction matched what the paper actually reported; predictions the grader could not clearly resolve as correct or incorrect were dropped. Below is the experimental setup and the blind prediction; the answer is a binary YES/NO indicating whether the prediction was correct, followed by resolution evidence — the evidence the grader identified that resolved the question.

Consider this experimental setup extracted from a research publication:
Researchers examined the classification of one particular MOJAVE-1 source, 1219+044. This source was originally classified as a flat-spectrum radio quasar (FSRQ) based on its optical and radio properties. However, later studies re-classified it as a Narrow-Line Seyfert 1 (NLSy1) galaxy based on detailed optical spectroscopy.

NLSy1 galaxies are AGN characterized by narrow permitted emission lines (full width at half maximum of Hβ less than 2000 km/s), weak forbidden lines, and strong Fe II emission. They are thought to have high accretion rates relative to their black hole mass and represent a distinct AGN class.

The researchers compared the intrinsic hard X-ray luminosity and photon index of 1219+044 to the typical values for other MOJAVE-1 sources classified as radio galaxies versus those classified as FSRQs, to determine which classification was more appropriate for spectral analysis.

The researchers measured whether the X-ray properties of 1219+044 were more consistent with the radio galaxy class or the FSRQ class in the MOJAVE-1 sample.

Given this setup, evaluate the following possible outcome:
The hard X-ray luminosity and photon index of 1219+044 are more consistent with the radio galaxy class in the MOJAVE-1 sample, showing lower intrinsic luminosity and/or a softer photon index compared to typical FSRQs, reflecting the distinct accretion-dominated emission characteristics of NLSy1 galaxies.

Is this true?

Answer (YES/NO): NO